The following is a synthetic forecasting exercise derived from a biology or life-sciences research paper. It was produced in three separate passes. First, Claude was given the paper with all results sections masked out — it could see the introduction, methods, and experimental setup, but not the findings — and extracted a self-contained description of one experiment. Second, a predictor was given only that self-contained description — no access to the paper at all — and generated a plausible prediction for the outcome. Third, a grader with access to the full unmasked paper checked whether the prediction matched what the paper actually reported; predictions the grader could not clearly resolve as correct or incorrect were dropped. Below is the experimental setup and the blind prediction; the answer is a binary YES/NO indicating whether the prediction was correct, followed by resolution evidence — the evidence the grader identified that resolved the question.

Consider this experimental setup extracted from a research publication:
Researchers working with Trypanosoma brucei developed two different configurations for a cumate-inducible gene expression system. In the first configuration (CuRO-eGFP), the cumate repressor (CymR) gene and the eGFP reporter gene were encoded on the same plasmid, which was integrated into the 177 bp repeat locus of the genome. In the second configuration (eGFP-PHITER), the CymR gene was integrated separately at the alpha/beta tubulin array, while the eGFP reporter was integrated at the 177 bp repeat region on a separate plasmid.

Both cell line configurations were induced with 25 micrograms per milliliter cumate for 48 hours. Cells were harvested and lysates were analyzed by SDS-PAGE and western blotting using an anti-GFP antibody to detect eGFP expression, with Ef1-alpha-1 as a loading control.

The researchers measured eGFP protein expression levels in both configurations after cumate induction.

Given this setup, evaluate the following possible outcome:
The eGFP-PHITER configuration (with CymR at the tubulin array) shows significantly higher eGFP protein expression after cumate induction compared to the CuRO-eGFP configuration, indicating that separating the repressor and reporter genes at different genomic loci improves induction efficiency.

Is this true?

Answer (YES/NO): NO